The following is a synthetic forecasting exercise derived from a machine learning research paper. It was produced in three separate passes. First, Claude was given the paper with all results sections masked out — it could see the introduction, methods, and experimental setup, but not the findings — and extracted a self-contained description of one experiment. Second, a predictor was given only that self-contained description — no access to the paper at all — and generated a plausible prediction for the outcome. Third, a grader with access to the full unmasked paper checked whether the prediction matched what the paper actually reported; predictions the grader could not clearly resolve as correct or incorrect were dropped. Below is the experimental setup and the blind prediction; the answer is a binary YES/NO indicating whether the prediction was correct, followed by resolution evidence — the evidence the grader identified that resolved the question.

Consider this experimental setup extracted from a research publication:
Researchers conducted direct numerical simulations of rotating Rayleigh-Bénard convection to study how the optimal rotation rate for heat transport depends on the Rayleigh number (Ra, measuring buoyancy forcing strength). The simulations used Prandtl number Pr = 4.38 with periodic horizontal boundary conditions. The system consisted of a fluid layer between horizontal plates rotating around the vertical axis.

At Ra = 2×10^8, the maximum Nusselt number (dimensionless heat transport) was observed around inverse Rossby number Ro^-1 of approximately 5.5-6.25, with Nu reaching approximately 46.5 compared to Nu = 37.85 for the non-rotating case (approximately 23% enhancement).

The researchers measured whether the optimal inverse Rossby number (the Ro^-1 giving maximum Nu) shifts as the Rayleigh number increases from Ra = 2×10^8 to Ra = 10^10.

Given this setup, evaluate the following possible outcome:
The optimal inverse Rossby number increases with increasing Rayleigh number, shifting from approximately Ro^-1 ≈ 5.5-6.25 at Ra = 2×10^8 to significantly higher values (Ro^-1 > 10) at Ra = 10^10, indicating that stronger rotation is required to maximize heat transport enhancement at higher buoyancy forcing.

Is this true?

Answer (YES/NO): NO